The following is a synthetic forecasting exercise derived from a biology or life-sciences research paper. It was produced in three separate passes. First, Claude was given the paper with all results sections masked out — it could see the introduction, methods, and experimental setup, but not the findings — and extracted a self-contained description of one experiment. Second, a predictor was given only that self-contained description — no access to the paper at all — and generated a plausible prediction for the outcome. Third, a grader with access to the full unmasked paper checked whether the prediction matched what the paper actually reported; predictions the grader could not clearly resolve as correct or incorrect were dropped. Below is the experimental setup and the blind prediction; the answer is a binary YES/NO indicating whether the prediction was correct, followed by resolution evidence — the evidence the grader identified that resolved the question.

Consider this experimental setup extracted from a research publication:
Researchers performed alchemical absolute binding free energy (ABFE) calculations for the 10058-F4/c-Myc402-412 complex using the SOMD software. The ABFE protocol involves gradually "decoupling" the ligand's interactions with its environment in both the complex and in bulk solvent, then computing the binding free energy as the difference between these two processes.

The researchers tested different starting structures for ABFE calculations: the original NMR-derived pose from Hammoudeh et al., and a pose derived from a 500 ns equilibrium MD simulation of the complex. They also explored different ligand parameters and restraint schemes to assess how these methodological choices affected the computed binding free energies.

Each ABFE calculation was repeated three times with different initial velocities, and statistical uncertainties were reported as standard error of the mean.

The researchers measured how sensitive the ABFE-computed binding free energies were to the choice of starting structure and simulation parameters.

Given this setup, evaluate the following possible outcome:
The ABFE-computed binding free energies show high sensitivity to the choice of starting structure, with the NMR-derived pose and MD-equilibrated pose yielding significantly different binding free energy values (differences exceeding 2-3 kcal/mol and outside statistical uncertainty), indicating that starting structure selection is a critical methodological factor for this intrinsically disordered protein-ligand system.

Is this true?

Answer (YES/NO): NO